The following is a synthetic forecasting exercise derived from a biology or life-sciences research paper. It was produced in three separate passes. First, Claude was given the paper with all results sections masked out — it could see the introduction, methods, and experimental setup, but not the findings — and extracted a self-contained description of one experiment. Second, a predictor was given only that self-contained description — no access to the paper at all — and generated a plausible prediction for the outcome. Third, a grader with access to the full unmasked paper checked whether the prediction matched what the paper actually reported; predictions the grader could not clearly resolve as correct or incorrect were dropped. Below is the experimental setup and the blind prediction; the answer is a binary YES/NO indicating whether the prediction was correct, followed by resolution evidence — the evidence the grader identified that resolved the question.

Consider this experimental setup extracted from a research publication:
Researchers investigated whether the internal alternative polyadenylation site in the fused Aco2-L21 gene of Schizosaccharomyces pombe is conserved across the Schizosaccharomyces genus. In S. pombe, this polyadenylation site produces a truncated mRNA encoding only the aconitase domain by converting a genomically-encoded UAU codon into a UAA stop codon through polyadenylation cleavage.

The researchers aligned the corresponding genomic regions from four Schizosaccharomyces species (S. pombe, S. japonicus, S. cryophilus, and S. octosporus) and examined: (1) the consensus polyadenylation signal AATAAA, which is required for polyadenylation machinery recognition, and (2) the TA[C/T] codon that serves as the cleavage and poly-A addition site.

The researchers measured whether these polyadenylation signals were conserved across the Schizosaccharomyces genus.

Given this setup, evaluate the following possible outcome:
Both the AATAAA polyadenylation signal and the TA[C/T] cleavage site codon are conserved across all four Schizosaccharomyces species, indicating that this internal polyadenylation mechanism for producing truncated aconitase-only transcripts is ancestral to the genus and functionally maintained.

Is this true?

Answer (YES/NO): YES